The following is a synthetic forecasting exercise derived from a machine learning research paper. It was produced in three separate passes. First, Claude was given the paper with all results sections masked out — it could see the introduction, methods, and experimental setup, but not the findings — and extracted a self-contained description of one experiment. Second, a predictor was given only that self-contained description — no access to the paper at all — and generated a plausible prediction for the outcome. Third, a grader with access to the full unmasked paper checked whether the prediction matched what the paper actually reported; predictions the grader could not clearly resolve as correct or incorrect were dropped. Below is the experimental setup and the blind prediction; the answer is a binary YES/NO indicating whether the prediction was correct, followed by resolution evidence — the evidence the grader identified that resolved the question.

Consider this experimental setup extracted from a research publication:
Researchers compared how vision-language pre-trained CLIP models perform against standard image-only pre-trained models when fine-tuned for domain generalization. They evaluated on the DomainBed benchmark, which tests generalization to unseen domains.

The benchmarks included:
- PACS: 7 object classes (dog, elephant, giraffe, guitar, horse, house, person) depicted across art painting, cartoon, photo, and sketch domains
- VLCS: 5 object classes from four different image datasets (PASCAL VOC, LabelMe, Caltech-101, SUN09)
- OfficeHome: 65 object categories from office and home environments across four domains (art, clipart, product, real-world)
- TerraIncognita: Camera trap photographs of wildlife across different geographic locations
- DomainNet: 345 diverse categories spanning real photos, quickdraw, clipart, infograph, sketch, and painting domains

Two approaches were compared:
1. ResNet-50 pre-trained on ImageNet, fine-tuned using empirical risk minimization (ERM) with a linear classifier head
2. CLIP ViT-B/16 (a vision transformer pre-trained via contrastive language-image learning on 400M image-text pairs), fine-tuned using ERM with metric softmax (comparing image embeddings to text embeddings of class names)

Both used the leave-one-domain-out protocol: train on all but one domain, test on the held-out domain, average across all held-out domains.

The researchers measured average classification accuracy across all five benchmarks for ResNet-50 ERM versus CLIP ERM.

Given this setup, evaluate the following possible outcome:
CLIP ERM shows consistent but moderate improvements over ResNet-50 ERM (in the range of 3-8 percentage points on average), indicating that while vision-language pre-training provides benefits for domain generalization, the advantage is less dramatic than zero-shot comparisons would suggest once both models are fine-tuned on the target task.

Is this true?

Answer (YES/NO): NO